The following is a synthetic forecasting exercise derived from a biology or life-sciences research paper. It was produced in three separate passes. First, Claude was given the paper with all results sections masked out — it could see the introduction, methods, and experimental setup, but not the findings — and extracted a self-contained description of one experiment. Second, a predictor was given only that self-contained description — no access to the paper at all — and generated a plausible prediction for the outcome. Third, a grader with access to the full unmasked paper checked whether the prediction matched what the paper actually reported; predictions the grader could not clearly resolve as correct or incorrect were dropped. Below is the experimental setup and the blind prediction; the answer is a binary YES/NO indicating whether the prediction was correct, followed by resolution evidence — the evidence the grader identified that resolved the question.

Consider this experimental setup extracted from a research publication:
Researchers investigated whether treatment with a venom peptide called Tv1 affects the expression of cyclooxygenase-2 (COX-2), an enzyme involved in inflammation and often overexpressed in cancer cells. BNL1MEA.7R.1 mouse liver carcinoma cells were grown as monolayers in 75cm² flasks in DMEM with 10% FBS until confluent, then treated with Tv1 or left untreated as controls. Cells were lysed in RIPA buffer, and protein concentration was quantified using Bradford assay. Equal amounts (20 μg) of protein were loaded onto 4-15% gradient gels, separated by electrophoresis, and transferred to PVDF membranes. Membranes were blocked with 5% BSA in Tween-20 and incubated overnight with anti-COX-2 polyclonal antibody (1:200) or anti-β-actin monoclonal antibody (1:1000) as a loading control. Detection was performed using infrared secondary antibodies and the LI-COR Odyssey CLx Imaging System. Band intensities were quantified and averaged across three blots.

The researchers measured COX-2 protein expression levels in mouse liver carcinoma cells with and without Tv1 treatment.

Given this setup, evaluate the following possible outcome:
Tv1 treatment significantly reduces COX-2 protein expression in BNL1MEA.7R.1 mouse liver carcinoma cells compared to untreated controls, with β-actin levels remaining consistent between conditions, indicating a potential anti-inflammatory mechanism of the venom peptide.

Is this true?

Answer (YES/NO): YES